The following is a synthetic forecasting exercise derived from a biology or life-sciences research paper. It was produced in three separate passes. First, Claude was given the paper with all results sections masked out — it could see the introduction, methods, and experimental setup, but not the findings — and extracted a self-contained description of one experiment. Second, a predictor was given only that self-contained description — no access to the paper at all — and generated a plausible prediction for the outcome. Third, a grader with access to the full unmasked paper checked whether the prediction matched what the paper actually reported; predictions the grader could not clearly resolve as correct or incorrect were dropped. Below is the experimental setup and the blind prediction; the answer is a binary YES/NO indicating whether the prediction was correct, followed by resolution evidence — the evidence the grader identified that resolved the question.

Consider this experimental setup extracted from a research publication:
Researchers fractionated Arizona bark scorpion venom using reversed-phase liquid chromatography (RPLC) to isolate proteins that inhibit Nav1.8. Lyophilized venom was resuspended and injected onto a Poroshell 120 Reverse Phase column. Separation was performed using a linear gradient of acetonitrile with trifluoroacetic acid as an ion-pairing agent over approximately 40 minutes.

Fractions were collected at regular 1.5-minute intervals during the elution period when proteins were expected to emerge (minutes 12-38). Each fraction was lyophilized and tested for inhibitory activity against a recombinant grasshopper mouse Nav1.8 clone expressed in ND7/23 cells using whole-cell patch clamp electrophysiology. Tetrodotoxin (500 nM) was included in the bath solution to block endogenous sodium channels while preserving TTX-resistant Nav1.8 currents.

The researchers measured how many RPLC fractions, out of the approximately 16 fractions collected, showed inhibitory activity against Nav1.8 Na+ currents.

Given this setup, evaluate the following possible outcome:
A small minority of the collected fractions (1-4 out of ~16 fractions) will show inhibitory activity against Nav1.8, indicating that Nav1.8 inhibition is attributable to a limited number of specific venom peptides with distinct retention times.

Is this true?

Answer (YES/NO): NO